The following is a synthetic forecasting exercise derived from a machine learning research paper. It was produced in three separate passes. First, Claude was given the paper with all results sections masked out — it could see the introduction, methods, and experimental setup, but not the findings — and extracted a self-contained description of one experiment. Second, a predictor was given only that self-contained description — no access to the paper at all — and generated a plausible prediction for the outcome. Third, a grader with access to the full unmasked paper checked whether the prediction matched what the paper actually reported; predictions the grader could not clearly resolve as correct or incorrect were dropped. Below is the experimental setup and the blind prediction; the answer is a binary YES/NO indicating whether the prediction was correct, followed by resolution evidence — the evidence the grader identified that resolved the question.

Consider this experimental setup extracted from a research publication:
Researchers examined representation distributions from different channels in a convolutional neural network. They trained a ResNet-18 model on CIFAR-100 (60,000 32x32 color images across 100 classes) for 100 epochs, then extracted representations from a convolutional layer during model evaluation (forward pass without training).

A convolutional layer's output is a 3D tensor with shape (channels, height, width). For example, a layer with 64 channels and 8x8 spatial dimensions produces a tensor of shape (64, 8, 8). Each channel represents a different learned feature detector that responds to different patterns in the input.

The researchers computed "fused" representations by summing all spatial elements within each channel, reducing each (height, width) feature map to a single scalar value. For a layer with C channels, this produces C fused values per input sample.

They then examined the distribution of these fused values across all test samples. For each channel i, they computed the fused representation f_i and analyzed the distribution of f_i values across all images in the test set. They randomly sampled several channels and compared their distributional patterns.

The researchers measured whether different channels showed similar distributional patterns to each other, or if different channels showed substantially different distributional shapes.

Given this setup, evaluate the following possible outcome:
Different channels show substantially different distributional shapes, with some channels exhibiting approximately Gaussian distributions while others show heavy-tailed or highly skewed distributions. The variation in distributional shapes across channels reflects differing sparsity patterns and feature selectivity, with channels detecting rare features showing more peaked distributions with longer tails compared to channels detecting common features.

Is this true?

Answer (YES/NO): NO